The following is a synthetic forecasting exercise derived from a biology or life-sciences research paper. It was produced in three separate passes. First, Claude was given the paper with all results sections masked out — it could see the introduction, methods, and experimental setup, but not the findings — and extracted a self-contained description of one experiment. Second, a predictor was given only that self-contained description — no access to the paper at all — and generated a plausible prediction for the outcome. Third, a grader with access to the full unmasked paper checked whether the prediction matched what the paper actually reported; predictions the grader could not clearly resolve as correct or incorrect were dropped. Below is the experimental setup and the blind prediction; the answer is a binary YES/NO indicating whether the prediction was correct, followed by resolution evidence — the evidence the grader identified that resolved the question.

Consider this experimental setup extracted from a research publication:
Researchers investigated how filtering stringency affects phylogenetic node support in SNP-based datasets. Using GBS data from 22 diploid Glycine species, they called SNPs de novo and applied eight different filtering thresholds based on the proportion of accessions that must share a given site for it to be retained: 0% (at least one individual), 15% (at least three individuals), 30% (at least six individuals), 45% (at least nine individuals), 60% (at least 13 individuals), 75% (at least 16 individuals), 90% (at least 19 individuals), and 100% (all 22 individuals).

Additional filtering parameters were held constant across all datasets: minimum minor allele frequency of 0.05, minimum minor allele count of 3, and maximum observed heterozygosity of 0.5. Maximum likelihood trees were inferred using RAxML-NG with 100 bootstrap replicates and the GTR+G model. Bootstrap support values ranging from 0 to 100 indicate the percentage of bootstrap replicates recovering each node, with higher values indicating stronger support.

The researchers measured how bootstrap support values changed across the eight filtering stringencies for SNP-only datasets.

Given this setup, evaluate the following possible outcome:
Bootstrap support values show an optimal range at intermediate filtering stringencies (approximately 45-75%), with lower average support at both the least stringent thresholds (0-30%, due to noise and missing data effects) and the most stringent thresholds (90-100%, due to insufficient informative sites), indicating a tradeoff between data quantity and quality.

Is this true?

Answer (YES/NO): NO